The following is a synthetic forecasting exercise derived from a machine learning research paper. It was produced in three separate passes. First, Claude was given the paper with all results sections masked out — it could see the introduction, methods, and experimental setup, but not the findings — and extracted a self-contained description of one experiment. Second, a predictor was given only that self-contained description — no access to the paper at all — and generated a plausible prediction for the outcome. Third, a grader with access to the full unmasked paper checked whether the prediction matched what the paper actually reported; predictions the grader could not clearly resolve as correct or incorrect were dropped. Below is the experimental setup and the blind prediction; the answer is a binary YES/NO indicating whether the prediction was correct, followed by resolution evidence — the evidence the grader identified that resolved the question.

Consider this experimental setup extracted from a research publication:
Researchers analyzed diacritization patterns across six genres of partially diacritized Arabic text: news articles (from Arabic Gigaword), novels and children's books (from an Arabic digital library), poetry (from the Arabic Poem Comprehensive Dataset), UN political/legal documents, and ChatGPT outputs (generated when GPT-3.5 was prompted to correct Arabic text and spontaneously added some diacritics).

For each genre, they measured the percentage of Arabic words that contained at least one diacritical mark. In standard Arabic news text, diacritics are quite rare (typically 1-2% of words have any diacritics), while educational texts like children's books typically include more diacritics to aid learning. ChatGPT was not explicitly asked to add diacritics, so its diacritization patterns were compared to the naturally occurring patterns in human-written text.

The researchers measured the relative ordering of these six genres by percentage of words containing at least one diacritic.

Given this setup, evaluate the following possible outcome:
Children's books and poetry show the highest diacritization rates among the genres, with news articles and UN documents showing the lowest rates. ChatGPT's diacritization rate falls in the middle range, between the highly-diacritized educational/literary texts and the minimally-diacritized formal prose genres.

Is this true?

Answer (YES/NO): YES